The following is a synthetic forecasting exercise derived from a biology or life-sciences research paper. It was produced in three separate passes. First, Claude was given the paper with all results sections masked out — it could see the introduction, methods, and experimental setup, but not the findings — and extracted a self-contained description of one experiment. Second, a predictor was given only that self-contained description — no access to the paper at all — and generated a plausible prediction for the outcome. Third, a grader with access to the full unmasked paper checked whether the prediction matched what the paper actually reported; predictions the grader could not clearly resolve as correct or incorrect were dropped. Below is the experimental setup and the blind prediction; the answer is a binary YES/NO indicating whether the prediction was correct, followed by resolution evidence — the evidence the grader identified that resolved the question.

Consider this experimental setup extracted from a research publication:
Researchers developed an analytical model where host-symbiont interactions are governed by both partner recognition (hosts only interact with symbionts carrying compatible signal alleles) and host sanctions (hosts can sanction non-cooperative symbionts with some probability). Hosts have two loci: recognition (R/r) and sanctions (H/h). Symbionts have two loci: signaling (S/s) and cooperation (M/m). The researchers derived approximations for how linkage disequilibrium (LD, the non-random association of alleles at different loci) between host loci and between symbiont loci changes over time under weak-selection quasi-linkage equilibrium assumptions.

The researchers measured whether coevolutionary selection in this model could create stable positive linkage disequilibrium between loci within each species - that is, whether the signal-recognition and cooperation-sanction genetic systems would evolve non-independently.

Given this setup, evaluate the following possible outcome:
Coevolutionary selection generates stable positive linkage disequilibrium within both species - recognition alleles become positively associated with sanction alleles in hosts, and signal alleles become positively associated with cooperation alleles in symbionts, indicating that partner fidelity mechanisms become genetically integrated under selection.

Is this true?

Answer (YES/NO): NO